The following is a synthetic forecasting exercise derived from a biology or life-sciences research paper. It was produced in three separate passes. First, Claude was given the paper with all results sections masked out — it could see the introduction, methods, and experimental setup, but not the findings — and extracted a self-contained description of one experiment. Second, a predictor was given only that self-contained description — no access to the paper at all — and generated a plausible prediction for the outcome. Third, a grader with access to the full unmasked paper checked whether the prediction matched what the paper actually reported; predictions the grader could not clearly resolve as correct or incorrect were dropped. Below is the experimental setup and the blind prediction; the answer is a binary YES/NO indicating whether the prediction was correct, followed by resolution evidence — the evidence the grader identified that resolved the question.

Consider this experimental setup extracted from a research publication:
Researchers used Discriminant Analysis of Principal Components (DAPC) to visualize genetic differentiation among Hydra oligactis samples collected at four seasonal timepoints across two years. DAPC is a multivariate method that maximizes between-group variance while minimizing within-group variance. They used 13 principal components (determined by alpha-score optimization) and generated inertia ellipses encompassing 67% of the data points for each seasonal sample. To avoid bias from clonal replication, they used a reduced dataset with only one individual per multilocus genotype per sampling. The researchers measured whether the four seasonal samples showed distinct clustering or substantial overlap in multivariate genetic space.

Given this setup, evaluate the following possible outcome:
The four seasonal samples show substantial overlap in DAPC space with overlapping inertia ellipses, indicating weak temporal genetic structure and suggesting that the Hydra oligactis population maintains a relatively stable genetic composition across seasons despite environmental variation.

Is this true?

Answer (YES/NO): NO